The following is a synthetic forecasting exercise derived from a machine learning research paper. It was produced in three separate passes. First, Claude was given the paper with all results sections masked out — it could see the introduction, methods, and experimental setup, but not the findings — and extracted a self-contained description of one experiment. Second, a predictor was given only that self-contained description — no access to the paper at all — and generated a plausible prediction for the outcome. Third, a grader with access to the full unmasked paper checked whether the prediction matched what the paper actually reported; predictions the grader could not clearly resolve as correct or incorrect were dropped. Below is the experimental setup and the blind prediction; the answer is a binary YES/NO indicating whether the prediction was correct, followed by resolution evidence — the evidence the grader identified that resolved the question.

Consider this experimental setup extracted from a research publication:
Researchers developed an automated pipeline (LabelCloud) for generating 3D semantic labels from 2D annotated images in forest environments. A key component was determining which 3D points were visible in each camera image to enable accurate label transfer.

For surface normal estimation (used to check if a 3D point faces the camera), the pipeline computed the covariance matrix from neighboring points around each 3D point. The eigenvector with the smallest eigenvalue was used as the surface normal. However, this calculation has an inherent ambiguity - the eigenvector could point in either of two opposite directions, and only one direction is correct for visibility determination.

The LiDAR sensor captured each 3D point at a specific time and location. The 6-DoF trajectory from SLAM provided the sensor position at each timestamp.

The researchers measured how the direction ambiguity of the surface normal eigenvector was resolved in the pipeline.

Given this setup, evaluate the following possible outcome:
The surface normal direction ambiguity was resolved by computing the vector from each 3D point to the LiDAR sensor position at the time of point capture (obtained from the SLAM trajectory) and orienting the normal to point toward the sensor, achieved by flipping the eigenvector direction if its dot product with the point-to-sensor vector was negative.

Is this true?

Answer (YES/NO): NO